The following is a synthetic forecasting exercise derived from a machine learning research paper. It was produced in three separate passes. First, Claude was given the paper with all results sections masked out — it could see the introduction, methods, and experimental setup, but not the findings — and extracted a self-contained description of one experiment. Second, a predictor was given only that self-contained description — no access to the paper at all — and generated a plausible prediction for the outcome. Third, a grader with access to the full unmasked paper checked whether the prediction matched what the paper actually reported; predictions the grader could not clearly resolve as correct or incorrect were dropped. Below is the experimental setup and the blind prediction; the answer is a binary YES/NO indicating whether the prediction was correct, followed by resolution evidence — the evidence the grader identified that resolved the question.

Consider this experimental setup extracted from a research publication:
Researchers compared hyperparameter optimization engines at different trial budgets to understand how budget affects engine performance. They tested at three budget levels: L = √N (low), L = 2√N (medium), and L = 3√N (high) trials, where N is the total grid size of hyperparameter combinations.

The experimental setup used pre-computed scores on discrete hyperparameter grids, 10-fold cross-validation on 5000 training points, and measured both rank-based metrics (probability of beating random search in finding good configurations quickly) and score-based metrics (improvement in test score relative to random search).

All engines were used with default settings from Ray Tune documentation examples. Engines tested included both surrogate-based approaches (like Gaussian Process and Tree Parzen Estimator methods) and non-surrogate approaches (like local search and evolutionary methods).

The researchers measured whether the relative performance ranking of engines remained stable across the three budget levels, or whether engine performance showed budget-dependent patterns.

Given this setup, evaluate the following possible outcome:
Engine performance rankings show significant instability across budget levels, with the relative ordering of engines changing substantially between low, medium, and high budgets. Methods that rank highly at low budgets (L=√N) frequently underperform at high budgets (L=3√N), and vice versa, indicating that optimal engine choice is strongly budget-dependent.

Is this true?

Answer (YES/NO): NO